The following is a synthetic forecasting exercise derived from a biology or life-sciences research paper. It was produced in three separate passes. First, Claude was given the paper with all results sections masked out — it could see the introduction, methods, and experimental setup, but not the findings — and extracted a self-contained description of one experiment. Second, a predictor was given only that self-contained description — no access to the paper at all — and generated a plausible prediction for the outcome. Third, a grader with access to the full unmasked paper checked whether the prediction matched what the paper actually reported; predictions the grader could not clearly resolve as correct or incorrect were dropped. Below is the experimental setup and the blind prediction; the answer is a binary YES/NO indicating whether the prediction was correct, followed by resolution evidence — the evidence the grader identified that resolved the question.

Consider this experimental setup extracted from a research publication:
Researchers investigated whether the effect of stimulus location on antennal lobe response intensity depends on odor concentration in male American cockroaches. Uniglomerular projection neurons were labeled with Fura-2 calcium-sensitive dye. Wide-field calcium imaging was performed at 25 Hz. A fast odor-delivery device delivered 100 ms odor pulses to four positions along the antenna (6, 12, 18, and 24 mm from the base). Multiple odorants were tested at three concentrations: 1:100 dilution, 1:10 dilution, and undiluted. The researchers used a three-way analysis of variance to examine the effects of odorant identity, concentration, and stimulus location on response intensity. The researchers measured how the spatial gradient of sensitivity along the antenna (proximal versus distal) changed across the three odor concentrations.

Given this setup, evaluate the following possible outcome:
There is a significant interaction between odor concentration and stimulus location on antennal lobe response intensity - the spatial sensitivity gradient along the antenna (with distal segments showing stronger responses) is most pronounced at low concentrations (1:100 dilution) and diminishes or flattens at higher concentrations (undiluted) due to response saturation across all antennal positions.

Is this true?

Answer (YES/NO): NO